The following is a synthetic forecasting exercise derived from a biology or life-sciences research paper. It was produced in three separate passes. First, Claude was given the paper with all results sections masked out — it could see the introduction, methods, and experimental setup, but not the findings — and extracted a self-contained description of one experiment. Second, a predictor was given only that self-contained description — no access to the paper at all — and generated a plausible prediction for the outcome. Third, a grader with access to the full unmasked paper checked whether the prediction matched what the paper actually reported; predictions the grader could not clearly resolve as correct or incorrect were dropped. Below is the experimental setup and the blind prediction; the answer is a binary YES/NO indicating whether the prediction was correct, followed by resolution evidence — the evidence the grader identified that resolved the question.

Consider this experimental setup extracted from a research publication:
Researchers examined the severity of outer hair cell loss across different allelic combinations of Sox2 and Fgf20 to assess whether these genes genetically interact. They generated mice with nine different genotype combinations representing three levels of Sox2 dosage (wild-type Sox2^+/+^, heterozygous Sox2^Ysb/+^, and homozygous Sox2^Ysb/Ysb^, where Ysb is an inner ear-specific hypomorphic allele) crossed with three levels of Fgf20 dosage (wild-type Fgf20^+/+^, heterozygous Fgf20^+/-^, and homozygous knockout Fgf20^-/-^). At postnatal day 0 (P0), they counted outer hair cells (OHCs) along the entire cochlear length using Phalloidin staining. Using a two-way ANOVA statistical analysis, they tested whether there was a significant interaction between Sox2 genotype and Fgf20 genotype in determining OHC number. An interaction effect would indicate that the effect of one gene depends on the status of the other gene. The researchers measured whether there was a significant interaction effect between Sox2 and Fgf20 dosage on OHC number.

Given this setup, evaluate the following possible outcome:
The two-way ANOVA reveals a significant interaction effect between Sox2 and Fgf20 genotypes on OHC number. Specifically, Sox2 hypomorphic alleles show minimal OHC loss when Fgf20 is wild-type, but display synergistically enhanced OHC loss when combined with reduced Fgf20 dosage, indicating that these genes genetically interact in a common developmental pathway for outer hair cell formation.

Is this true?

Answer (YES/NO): NO